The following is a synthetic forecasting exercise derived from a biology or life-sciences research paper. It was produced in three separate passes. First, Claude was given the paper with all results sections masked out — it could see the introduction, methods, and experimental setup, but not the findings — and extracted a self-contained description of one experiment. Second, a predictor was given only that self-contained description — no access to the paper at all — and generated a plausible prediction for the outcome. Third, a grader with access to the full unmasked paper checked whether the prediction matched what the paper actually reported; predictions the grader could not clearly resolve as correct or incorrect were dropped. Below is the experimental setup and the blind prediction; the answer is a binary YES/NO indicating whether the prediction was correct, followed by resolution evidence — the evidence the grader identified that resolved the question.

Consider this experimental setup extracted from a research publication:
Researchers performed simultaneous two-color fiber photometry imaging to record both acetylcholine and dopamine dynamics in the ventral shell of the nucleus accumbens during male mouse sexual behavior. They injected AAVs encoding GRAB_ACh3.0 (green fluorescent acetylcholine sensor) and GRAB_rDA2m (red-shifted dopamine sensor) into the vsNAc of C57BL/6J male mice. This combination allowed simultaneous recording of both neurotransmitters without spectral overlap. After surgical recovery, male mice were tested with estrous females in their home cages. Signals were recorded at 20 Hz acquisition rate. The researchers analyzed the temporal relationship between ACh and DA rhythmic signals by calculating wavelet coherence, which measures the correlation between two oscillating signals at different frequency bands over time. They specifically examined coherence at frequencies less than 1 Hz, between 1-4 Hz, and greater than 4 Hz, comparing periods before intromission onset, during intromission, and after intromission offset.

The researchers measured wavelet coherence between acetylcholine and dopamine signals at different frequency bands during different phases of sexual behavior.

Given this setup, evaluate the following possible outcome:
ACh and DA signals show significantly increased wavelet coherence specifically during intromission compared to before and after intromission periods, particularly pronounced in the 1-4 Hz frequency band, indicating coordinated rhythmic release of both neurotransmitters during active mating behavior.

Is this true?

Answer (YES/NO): YES